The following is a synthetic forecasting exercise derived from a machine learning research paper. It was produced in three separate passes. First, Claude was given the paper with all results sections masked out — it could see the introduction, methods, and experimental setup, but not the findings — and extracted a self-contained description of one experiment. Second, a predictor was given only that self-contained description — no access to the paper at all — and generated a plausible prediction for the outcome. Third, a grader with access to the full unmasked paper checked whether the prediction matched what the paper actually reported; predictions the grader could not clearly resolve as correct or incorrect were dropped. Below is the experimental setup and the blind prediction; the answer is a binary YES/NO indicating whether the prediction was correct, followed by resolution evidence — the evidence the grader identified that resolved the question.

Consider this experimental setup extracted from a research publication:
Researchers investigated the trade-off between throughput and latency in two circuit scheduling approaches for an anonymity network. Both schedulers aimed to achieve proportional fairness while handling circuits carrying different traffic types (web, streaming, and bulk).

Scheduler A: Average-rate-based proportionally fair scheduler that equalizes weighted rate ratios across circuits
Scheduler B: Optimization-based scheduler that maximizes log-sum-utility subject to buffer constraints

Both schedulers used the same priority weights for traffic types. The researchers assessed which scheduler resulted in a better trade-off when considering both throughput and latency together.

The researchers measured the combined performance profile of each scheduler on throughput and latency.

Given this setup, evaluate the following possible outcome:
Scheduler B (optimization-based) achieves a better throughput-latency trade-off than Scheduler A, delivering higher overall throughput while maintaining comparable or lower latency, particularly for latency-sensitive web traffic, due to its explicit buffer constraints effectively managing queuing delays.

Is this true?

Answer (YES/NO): NO